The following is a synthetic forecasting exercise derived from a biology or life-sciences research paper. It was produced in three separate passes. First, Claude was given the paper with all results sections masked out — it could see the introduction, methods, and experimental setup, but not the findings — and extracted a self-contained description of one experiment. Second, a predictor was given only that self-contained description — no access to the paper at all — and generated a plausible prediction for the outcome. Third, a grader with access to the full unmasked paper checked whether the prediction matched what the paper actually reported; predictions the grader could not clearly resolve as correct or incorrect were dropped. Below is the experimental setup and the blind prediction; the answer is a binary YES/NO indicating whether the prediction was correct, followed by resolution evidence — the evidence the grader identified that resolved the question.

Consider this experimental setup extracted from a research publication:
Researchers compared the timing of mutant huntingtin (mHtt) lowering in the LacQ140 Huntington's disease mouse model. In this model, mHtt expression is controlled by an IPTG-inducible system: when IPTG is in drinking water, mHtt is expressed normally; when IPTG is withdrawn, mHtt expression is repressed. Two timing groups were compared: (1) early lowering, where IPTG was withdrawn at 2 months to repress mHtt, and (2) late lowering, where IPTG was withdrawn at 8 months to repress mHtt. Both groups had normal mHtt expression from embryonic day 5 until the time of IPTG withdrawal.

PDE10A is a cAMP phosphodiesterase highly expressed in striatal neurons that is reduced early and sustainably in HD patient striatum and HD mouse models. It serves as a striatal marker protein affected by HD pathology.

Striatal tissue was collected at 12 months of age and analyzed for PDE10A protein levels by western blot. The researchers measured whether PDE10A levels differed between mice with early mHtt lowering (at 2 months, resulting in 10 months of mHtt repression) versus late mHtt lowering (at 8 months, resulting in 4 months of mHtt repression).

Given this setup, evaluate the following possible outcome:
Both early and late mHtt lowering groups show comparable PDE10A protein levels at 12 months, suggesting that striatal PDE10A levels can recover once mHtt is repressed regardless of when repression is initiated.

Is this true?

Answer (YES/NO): NO